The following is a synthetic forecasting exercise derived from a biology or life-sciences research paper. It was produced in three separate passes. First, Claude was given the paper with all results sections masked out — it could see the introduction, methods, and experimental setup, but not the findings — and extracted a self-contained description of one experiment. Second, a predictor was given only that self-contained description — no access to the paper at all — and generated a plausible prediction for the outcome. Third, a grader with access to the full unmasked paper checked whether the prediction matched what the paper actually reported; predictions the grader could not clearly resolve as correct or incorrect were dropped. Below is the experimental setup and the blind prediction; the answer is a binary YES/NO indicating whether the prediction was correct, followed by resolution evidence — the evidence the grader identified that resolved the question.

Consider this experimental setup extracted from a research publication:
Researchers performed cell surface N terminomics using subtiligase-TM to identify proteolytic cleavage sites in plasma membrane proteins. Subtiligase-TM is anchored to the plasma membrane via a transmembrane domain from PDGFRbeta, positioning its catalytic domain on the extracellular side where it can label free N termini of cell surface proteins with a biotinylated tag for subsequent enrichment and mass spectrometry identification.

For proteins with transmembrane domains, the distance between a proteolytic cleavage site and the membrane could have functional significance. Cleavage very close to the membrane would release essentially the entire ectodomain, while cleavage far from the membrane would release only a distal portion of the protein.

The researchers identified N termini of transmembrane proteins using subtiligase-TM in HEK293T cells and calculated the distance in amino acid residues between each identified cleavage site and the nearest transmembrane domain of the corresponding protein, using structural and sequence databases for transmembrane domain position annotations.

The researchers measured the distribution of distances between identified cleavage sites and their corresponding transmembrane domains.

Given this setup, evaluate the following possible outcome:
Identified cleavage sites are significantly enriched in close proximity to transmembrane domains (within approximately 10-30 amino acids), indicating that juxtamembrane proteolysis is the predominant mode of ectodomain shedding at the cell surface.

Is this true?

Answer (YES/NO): NO